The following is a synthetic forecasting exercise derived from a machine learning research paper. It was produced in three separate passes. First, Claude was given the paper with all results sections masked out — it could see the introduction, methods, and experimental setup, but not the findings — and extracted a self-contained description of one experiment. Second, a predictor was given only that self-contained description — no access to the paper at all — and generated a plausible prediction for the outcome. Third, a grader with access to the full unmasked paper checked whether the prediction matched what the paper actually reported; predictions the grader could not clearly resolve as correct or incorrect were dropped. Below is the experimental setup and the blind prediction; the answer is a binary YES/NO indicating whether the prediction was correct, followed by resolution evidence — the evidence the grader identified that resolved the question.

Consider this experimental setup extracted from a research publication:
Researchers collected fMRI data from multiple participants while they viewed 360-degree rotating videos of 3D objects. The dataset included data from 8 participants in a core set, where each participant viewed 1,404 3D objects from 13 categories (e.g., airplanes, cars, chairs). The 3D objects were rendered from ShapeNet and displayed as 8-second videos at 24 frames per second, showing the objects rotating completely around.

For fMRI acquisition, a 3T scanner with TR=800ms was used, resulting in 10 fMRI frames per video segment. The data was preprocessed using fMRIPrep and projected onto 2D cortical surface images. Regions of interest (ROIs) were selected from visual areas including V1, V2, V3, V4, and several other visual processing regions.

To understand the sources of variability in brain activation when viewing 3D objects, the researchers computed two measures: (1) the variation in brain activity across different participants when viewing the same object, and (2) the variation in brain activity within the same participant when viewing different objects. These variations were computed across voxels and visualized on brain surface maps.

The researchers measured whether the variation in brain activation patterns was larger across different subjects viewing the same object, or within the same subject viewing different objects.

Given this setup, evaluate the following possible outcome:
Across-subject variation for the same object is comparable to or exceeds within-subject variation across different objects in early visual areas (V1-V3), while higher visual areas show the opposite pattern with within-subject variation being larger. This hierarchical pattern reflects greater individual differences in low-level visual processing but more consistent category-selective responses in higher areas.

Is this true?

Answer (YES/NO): NO